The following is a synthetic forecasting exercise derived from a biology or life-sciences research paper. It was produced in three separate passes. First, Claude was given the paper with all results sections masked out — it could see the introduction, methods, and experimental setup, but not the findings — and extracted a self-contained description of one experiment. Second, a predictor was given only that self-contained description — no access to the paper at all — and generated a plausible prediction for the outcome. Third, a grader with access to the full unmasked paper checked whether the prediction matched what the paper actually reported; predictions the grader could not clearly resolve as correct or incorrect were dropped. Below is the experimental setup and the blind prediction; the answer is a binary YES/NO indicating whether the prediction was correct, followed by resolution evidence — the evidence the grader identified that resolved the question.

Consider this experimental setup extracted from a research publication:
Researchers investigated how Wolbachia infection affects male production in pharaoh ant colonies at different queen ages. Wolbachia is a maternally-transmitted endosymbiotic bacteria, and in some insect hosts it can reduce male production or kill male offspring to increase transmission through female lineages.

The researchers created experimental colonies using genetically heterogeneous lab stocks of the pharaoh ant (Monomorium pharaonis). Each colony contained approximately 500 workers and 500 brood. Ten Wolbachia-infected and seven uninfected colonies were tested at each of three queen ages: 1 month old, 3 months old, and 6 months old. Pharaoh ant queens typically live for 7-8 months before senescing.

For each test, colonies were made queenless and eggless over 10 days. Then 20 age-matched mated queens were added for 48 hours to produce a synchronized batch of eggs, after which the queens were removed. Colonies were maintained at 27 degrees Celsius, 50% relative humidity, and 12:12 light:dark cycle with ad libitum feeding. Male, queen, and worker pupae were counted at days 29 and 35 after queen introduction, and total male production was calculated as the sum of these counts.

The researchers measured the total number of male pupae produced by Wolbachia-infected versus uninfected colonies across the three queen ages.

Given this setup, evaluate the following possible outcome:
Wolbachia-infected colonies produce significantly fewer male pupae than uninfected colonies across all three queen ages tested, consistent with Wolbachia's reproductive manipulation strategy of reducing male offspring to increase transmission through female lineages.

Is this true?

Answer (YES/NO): NO